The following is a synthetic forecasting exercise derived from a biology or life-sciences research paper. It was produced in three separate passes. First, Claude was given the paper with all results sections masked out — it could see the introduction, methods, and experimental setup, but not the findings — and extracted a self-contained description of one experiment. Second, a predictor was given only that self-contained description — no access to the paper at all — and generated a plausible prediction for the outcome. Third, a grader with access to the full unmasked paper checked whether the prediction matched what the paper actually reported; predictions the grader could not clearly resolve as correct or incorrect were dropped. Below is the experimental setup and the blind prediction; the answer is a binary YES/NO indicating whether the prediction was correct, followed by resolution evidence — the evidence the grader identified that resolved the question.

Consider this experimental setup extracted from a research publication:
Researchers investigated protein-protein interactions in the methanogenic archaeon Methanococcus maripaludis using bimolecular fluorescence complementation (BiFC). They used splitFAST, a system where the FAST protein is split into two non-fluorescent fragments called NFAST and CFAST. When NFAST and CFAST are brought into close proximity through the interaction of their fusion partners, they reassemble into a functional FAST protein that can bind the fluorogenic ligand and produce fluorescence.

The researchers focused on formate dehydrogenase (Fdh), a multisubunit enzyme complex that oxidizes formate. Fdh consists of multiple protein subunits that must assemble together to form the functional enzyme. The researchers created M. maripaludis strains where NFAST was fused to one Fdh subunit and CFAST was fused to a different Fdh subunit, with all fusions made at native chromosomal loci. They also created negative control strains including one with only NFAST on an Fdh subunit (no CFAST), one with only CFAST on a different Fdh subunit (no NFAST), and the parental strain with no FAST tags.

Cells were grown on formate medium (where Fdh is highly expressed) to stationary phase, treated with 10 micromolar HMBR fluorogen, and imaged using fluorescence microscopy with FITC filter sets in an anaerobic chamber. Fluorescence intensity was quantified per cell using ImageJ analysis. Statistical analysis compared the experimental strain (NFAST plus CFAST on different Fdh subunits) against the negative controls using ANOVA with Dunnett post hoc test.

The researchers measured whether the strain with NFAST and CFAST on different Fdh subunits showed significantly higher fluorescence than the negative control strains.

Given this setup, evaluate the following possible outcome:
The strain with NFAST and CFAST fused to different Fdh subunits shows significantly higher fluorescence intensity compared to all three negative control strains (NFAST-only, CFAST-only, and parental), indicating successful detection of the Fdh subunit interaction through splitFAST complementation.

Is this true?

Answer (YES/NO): NO